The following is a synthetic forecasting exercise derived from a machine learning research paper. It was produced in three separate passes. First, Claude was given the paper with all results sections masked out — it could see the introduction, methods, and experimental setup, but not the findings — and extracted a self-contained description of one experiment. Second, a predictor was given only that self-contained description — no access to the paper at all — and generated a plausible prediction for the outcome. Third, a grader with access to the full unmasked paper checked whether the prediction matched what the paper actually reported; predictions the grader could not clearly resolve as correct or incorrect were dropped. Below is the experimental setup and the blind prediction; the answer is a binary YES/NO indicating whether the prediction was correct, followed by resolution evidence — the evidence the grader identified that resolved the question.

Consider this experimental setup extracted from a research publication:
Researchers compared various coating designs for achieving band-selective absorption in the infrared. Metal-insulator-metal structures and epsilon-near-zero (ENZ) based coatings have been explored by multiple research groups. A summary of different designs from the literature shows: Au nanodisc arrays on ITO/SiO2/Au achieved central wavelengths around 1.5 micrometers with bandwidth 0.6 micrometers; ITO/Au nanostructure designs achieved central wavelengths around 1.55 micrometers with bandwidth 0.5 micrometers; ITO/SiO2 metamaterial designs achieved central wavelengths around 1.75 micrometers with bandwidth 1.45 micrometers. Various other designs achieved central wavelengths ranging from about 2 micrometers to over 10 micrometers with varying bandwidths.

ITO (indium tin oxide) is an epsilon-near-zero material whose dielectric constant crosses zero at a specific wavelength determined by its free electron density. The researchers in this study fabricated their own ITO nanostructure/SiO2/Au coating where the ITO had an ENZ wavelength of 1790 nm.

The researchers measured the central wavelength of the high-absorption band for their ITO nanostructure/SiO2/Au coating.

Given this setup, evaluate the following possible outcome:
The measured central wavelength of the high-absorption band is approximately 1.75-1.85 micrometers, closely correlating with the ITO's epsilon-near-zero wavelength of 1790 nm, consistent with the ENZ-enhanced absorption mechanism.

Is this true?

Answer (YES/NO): NO